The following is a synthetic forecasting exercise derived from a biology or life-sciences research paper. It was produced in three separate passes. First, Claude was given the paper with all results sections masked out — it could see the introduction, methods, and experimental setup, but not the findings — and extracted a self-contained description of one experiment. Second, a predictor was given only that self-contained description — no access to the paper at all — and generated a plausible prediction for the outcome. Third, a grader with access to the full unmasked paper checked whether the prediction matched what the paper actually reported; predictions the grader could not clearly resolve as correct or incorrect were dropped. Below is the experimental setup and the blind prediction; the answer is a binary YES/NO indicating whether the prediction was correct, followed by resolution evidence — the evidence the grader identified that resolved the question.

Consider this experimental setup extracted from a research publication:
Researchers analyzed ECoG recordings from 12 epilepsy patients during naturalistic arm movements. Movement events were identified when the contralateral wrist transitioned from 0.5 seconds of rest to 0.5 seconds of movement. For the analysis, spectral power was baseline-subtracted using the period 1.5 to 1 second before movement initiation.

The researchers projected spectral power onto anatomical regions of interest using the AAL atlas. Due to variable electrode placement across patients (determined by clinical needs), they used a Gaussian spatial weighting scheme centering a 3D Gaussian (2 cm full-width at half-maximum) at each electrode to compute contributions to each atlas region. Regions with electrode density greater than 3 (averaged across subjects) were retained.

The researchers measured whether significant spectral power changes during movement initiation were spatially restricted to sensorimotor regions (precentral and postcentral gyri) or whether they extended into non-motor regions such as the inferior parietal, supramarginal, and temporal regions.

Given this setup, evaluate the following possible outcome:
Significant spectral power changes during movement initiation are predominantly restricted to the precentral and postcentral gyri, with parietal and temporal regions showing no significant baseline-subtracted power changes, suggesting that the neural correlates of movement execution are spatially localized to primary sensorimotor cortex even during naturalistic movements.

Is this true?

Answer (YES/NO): NO